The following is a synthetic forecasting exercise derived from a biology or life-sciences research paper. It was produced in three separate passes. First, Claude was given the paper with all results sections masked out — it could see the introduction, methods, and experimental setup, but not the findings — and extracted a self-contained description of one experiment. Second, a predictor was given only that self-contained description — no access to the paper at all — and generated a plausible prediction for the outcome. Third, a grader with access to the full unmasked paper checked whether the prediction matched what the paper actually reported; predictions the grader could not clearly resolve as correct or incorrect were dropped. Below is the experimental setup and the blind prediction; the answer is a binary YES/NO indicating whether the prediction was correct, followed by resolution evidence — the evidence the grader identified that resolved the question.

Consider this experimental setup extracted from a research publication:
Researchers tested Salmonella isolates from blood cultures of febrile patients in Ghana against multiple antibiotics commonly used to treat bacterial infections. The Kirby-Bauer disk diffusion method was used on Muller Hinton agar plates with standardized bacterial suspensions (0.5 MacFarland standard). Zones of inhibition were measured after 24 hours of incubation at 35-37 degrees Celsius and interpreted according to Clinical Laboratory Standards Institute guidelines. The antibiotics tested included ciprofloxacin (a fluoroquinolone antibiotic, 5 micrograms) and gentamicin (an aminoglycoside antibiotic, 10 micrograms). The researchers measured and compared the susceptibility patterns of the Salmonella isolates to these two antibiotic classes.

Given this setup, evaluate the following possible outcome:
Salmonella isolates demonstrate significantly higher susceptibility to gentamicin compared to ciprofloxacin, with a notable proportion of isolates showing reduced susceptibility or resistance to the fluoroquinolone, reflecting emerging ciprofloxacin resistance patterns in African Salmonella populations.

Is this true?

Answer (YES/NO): NO